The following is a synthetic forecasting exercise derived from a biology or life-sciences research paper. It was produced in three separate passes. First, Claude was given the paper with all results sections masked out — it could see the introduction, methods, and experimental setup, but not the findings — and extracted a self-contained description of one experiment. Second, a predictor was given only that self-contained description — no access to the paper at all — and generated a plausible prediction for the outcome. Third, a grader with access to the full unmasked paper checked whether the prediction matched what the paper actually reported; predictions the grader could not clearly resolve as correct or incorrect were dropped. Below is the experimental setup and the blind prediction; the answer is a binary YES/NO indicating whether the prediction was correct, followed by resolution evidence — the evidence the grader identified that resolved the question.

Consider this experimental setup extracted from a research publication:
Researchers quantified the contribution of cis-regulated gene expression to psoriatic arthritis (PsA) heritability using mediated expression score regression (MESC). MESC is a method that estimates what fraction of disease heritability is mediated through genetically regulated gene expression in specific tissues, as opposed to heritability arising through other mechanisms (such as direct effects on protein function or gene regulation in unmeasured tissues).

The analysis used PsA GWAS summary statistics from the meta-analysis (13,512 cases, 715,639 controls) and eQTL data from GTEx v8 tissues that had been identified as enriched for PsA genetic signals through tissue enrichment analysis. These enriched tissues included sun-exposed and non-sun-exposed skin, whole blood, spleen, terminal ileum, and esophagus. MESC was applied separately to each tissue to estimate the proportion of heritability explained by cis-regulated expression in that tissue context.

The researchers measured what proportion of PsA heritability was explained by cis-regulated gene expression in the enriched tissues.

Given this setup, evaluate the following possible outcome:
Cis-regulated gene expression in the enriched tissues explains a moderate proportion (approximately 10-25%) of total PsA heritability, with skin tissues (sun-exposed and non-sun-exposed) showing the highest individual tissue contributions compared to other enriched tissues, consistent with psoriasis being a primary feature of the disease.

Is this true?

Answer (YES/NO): NO